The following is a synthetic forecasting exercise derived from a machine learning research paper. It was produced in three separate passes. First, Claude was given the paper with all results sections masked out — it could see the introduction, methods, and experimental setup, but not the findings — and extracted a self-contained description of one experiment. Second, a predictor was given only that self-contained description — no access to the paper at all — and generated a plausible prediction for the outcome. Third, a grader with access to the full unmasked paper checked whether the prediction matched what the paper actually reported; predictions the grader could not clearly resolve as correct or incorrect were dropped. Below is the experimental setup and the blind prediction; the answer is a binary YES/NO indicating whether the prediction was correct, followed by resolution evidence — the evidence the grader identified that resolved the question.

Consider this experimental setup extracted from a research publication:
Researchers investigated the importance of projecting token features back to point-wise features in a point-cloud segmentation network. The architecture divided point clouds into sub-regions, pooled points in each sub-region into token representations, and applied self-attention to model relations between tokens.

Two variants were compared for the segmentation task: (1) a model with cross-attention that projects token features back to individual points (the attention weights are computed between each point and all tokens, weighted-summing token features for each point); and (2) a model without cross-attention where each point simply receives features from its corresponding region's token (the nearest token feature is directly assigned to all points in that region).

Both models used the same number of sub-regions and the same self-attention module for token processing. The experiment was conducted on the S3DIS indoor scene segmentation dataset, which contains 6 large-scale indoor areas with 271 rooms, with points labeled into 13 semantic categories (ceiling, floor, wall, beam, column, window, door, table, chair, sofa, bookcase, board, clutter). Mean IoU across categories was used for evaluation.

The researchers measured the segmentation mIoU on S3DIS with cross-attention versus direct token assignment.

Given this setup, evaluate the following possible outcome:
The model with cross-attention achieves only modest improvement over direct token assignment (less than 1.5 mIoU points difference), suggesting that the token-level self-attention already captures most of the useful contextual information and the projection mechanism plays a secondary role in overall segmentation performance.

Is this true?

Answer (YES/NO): YES